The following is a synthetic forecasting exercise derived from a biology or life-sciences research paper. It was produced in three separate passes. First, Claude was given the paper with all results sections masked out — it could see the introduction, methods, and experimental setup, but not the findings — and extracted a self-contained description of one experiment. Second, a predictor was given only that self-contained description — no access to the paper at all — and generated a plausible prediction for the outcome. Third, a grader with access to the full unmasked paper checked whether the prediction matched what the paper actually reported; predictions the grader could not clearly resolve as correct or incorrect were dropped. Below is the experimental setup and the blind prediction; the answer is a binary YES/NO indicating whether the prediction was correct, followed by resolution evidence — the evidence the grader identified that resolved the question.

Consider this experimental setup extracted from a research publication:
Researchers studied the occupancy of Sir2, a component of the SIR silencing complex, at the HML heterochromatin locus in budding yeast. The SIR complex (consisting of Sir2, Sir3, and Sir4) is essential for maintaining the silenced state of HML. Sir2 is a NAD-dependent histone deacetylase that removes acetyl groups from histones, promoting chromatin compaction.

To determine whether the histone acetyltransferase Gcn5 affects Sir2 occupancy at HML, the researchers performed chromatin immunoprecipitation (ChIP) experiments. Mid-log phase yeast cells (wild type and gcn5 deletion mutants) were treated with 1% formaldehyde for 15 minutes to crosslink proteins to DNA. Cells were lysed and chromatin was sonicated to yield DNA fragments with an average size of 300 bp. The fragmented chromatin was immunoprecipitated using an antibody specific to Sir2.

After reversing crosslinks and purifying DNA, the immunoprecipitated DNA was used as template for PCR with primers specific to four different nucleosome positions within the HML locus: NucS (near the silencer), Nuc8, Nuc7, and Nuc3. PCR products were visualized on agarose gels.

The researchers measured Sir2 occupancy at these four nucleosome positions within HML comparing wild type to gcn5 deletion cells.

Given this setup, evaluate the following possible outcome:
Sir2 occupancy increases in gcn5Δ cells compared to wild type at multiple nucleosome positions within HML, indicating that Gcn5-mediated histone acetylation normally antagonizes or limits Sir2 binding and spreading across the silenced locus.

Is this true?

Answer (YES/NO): YES